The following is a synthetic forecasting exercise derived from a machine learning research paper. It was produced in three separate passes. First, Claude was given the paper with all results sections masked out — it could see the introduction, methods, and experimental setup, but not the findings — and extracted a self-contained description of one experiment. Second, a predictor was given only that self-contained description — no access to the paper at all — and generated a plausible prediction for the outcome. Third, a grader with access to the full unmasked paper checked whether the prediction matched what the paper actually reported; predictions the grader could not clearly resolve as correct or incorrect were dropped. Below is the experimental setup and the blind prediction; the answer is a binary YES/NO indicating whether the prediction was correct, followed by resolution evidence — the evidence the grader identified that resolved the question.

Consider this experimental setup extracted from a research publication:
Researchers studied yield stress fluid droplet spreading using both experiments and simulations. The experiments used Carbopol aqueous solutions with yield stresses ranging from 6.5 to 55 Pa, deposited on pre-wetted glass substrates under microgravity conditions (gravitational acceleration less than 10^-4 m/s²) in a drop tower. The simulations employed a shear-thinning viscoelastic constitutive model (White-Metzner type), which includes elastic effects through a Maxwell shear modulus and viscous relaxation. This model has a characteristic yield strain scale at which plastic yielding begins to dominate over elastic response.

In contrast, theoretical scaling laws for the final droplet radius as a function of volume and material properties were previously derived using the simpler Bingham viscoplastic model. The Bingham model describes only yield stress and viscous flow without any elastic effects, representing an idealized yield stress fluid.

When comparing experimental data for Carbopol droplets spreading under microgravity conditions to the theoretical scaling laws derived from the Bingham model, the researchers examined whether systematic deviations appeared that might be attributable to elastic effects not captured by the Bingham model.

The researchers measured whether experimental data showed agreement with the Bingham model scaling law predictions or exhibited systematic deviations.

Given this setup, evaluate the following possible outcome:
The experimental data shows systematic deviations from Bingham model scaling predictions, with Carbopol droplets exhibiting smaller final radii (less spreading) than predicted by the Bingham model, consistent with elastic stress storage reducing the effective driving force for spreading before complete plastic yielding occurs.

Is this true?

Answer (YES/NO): YES